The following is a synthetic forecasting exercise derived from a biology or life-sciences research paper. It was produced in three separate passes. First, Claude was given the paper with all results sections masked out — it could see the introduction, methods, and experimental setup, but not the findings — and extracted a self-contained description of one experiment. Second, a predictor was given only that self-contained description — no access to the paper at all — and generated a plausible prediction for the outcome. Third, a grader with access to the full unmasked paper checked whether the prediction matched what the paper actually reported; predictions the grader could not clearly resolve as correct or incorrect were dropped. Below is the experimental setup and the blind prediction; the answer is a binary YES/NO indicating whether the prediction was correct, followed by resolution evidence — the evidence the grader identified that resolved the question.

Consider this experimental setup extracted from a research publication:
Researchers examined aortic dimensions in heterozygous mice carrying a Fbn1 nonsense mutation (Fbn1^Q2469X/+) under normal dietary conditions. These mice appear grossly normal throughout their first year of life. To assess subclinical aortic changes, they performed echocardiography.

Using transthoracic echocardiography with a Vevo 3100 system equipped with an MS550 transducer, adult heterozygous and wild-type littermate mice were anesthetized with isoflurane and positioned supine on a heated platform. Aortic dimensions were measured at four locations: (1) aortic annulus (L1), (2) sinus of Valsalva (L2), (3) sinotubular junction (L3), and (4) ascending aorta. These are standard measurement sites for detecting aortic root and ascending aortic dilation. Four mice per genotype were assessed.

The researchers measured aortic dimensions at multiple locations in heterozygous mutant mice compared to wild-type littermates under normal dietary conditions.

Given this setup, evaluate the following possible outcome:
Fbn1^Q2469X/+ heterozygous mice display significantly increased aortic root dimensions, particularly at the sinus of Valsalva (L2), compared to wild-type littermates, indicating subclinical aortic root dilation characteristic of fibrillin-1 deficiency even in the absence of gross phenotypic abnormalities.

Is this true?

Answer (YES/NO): NO